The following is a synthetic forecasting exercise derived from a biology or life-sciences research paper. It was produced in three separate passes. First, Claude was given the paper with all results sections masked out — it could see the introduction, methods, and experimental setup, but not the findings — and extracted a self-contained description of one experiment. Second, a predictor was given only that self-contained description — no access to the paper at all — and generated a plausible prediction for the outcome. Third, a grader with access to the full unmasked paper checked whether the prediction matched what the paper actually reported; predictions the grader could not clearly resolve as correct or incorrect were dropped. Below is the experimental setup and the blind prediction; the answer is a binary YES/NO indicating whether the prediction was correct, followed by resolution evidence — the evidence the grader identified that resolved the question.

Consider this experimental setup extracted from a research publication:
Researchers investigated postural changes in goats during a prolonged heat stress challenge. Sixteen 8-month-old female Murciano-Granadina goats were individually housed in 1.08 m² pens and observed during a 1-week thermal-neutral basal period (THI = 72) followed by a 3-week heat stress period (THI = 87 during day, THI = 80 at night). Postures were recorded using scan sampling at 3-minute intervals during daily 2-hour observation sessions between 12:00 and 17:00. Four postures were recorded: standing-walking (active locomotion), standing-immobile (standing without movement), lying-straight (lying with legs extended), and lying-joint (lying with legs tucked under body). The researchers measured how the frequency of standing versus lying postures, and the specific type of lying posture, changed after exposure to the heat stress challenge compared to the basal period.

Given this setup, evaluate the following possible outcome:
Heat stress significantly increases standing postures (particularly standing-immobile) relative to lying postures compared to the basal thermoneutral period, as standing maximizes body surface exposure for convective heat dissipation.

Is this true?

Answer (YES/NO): NO